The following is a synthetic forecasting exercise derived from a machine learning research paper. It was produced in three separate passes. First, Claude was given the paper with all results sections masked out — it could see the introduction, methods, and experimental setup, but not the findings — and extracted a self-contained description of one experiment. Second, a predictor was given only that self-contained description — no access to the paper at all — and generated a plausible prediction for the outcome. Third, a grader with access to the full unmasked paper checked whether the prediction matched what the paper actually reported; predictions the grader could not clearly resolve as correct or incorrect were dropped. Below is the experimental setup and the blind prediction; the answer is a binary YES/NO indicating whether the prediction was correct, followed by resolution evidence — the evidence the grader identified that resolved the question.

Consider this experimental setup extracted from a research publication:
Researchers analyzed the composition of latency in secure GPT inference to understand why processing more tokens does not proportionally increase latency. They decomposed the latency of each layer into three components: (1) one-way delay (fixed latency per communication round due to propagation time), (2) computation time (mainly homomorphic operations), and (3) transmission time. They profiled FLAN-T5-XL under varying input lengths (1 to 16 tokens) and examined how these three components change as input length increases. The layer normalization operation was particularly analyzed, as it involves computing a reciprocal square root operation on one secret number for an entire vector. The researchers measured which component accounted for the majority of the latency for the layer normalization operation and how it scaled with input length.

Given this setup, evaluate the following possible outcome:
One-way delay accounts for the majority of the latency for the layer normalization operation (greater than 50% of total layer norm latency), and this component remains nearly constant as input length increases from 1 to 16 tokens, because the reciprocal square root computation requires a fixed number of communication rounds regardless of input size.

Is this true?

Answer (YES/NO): YES